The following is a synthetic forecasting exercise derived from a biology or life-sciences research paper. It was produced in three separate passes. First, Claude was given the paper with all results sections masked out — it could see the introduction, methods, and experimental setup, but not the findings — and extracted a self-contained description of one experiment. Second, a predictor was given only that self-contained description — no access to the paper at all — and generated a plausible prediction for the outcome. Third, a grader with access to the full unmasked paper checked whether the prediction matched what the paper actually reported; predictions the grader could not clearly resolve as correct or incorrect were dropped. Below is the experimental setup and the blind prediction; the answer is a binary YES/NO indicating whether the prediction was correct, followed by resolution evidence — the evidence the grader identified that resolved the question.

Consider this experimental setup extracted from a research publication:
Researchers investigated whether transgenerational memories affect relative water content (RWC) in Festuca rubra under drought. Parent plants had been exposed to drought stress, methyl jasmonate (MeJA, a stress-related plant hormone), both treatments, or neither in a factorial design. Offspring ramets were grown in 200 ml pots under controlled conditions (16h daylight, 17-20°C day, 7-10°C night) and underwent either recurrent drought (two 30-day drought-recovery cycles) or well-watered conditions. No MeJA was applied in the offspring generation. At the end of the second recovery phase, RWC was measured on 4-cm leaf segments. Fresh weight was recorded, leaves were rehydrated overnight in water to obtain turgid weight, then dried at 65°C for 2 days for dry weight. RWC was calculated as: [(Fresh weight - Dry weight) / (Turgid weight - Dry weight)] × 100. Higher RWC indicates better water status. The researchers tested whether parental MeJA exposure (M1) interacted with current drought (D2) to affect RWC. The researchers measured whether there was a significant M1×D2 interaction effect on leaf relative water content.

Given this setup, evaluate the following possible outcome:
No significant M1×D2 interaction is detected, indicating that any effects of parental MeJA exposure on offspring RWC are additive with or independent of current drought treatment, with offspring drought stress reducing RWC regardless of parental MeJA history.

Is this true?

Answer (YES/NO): NO